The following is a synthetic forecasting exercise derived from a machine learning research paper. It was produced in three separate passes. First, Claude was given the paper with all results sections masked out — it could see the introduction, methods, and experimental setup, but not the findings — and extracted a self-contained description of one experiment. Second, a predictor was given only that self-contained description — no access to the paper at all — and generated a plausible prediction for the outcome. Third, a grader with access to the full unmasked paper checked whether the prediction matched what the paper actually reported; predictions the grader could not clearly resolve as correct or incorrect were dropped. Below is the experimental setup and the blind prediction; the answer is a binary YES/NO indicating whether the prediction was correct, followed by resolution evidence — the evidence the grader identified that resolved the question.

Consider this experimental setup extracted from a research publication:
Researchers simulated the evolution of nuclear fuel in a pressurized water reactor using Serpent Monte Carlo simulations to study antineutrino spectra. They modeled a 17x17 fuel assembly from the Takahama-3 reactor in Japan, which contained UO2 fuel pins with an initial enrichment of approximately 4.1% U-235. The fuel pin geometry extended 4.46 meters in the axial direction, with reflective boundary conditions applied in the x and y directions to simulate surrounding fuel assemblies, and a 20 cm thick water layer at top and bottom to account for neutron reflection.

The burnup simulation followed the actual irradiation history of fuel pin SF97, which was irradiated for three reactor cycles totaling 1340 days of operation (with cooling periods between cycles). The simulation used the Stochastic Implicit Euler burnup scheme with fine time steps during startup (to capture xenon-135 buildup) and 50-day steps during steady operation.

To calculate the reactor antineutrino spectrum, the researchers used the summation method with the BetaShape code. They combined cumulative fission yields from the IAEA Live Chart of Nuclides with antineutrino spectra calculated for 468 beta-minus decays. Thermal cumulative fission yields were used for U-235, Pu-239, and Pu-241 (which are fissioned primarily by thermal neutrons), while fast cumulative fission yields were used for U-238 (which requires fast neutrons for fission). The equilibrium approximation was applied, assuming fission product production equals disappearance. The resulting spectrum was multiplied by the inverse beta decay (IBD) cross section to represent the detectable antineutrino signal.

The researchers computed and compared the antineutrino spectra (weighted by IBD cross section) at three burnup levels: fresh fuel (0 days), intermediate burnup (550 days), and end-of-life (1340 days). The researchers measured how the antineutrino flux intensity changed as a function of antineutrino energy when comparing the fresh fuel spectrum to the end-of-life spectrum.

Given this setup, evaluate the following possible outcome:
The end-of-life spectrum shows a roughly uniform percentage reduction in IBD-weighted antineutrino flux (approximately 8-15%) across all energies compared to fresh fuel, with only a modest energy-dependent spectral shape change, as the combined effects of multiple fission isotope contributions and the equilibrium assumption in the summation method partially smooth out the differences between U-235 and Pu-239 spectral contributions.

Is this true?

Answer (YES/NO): NO